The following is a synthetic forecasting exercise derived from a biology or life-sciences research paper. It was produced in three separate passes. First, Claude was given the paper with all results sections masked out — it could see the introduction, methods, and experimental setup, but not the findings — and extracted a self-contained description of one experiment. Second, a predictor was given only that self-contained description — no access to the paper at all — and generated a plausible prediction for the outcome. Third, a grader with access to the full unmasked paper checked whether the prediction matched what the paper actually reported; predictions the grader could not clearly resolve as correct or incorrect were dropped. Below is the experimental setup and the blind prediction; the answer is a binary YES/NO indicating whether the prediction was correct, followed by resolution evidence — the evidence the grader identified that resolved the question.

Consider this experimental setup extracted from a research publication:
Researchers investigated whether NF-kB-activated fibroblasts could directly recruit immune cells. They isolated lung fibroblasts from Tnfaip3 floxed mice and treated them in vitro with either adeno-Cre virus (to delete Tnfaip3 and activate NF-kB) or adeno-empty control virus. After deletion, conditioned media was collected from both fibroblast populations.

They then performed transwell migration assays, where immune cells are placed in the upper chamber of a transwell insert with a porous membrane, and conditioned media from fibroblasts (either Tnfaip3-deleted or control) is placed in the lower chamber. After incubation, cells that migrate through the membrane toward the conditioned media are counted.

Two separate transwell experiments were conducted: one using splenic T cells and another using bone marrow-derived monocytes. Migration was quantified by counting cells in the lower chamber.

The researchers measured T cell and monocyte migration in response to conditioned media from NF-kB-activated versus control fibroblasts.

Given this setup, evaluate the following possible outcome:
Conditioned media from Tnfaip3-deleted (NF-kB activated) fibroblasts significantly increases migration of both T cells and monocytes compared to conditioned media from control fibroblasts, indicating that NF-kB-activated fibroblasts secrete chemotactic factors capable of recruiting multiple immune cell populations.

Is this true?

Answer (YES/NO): NO